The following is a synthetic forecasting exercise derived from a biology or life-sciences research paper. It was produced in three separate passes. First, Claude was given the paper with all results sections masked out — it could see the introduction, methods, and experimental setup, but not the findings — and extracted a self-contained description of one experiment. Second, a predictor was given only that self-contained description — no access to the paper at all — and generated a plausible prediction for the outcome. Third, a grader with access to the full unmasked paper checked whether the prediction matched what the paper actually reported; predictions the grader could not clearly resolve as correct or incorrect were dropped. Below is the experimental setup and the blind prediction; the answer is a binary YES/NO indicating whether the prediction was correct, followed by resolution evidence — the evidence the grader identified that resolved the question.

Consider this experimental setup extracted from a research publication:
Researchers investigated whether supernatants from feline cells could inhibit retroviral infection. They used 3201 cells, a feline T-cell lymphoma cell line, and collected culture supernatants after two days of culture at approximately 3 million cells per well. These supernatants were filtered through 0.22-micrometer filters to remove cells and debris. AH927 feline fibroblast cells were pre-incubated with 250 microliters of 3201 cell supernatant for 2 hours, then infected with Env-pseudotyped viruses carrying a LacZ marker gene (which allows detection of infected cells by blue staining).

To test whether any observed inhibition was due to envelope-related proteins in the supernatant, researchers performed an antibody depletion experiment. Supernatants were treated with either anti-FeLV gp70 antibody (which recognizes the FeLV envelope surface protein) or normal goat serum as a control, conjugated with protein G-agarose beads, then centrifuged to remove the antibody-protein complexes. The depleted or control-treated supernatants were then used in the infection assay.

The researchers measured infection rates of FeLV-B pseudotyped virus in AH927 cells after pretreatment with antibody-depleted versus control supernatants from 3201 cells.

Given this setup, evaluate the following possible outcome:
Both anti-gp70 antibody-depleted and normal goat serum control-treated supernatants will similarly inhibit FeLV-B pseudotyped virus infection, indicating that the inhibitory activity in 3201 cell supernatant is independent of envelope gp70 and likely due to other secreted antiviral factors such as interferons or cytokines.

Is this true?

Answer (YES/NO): NO